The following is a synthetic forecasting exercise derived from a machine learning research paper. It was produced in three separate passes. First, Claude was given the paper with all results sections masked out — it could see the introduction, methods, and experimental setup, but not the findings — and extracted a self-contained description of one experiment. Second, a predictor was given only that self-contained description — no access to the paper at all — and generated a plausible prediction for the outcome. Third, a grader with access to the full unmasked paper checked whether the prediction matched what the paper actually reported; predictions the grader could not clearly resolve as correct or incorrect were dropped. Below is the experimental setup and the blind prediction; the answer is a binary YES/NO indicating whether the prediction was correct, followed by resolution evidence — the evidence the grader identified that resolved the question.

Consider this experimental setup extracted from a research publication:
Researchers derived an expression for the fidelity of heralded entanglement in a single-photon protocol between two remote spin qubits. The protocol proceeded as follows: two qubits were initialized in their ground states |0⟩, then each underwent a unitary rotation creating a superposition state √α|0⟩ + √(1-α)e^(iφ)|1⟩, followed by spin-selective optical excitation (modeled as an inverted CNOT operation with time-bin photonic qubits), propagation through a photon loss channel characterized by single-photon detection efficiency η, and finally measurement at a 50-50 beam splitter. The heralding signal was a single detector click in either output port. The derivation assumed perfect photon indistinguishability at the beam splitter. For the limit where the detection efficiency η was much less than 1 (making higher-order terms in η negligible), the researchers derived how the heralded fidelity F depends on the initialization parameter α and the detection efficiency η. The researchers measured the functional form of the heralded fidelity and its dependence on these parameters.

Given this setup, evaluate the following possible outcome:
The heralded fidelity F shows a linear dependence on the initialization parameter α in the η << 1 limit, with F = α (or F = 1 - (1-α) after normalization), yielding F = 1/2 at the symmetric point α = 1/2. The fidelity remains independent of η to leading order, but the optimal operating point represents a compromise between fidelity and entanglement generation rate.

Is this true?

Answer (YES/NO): NO